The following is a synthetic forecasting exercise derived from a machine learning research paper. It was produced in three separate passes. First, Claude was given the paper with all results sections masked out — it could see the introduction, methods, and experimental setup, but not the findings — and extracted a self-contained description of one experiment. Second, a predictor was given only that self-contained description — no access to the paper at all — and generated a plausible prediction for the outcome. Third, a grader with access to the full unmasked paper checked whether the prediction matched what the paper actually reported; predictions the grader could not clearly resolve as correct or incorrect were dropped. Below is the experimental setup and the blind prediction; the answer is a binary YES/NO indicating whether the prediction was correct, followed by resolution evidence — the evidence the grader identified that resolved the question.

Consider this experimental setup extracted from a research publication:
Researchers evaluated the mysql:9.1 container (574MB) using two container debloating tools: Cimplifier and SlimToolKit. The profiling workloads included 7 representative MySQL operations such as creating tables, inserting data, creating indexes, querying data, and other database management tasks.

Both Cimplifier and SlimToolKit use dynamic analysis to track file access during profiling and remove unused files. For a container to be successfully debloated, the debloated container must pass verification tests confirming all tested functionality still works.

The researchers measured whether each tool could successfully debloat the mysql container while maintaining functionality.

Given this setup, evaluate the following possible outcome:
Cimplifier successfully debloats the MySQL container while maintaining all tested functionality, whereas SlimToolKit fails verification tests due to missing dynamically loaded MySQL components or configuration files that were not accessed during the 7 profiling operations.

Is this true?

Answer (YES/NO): NO